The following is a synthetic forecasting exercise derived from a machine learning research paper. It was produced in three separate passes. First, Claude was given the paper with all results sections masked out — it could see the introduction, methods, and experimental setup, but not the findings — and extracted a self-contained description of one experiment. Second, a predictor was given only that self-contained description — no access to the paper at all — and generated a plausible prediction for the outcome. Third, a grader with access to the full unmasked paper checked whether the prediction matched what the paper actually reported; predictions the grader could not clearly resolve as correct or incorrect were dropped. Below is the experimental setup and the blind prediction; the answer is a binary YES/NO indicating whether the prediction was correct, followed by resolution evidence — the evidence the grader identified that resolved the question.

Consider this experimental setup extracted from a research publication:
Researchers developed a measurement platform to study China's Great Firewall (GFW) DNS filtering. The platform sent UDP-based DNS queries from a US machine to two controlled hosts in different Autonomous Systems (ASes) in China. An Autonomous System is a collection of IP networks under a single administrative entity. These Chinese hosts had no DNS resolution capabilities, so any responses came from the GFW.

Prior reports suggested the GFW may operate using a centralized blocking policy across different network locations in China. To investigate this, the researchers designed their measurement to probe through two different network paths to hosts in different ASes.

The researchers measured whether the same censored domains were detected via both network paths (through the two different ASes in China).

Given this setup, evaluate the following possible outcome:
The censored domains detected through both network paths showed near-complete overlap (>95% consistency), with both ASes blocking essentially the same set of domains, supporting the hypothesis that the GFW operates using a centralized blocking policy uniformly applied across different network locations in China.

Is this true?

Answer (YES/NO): YES